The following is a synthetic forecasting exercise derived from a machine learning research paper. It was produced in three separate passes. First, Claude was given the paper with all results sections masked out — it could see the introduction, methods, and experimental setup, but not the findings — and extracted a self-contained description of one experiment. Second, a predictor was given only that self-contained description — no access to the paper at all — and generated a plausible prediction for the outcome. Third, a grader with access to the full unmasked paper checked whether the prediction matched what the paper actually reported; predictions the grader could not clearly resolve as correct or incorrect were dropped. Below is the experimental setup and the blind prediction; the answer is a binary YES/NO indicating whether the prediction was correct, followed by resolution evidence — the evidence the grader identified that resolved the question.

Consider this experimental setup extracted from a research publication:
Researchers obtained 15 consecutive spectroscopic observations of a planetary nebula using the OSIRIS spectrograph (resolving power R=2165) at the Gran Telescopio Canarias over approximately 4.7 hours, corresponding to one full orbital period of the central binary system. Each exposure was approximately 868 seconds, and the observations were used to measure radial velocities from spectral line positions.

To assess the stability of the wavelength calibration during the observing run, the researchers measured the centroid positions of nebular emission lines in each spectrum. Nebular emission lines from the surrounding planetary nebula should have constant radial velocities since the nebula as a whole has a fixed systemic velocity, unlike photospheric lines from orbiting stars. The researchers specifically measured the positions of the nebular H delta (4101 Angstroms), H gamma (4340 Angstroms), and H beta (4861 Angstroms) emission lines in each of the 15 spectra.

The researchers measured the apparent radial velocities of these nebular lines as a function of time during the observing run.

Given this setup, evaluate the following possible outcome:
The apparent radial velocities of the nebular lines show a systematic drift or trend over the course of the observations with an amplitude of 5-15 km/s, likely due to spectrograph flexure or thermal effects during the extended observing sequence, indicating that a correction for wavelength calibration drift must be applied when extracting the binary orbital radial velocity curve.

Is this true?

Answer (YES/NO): NO